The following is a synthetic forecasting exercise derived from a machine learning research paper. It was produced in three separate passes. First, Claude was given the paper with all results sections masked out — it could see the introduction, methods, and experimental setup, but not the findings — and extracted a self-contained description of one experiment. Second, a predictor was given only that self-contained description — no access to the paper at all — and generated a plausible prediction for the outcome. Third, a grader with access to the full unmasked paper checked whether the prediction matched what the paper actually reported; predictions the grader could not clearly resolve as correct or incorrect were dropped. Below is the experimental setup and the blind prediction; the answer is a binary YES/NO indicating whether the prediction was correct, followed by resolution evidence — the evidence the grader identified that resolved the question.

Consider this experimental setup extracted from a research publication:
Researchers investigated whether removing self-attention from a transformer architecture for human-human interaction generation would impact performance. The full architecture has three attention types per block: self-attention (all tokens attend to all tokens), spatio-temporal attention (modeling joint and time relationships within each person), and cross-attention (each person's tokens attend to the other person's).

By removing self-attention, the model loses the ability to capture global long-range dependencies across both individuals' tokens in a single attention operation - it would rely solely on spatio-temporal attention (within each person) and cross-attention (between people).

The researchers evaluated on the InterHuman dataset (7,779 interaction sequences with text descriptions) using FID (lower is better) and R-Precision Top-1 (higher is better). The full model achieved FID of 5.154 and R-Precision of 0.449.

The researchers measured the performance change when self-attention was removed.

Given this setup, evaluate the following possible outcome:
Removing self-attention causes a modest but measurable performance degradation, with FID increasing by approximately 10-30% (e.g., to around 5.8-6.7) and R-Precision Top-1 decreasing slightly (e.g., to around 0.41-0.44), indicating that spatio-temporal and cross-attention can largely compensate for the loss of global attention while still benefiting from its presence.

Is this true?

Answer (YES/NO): NO